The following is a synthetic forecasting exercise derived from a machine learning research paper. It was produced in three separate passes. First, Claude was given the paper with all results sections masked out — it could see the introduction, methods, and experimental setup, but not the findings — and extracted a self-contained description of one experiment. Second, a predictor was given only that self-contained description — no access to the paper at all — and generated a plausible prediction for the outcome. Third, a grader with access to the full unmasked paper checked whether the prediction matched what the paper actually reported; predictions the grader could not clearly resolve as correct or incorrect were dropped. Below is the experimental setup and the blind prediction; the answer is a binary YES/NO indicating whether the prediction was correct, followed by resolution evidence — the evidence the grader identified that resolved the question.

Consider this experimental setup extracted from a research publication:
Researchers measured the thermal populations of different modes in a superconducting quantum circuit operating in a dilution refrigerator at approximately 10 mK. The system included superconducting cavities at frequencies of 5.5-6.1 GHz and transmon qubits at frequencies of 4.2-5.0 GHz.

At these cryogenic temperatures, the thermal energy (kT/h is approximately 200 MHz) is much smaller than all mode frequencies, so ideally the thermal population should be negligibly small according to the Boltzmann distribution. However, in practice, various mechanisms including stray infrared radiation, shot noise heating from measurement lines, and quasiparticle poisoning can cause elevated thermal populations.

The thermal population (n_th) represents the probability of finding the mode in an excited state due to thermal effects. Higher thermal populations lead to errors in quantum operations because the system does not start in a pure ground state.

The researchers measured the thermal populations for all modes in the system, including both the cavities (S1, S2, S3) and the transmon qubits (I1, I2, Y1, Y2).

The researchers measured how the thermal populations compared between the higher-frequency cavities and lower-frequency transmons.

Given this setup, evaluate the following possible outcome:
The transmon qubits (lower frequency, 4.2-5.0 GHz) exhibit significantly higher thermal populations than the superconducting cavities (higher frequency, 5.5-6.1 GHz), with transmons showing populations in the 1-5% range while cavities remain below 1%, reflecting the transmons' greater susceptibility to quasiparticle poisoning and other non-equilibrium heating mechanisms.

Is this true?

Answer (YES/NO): NO